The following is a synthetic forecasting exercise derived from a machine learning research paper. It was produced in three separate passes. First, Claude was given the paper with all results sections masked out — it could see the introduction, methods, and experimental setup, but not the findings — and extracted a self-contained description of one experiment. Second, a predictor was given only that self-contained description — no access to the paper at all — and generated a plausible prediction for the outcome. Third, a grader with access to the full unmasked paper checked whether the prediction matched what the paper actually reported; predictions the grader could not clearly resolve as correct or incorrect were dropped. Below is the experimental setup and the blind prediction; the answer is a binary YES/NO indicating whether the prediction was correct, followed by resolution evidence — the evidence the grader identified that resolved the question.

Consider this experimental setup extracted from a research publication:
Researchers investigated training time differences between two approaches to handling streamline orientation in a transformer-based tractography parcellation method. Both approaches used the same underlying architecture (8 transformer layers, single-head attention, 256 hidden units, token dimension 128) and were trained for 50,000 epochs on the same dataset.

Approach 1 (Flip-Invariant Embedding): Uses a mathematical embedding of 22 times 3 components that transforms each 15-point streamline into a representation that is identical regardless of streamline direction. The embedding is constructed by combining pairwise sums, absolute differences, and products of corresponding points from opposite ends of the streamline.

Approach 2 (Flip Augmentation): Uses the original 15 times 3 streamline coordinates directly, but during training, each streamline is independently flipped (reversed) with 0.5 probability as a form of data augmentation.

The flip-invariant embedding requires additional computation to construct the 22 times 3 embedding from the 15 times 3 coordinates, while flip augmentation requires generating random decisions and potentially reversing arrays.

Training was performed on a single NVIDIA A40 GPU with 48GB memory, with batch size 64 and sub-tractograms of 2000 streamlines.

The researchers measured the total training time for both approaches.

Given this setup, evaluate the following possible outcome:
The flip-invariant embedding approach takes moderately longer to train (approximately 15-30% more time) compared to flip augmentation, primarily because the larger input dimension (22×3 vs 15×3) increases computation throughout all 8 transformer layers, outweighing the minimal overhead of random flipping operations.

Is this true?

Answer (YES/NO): NO